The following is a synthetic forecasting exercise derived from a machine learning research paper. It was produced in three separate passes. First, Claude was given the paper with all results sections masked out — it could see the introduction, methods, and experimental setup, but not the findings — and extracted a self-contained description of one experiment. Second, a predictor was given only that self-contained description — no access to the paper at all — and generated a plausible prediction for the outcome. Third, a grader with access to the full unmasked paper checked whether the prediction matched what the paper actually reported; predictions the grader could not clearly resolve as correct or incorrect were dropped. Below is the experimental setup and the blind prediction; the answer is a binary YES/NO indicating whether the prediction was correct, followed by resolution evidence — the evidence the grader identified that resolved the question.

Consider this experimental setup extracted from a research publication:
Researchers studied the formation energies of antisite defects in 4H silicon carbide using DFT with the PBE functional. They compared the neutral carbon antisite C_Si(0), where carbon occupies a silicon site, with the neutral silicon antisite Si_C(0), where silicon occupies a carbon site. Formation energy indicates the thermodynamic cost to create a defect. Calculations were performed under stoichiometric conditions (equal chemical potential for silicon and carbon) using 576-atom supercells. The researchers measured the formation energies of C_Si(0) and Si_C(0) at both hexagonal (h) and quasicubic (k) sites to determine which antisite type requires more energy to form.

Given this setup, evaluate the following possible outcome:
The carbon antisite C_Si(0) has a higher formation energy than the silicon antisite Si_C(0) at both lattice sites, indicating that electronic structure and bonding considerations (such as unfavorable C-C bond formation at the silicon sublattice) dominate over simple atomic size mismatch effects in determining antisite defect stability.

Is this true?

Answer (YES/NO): NO